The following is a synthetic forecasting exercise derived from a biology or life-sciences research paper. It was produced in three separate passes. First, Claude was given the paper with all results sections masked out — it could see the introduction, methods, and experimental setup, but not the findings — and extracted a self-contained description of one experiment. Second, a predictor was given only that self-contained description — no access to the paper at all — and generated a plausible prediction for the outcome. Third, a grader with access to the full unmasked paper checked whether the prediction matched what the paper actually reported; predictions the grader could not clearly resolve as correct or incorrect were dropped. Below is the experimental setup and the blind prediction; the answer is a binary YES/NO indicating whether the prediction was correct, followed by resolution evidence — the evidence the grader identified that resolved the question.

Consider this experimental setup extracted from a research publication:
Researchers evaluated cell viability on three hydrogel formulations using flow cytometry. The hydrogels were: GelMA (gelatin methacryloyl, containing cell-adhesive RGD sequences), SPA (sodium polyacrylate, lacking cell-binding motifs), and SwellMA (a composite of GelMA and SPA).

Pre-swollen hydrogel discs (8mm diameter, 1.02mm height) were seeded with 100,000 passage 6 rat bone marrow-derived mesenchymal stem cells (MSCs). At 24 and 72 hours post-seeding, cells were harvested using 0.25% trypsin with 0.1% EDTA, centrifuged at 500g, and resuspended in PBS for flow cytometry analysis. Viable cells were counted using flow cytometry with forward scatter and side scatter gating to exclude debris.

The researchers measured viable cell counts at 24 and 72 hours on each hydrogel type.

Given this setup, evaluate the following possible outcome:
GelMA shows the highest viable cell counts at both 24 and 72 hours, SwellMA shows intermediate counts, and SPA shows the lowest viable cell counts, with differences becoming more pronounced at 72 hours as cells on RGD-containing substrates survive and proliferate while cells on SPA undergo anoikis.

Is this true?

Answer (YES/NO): NO